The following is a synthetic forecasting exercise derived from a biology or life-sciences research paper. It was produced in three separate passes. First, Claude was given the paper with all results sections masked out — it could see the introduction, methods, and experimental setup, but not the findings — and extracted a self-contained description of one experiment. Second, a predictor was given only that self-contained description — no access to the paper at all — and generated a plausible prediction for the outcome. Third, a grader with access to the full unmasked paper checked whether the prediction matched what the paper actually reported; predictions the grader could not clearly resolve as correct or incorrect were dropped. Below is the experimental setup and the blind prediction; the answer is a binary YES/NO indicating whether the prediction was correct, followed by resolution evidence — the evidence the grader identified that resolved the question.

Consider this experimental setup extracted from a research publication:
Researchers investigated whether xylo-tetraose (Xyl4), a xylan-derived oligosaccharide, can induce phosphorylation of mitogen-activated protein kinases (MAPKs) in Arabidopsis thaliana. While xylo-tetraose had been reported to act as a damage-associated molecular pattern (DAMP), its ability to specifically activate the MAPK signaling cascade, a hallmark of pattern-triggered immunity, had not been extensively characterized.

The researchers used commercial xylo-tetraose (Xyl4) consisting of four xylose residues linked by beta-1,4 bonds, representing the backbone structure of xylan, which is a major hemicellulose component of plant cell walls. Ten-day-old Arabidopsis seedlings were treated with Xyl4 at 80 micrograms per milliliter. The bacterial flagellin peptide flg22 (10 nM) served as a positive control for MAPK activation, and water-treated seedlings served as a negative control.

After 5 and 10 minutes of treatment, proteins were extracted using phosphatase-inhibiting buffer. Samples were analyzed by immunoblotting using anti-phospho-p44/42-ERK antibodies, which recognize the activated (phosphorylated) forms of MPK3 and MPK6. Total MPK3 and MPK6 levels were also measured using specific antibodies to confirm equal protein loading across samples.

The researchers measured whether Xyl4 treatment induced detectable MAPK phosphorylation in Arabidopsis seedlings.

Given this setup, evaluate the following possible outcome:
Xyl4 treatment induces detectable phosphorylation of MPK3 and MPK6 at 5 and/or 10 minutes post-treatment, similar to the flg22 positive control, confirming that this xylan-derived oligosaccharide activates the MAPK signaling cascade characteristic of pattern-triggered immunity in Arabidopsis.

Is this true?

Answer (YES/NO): YES